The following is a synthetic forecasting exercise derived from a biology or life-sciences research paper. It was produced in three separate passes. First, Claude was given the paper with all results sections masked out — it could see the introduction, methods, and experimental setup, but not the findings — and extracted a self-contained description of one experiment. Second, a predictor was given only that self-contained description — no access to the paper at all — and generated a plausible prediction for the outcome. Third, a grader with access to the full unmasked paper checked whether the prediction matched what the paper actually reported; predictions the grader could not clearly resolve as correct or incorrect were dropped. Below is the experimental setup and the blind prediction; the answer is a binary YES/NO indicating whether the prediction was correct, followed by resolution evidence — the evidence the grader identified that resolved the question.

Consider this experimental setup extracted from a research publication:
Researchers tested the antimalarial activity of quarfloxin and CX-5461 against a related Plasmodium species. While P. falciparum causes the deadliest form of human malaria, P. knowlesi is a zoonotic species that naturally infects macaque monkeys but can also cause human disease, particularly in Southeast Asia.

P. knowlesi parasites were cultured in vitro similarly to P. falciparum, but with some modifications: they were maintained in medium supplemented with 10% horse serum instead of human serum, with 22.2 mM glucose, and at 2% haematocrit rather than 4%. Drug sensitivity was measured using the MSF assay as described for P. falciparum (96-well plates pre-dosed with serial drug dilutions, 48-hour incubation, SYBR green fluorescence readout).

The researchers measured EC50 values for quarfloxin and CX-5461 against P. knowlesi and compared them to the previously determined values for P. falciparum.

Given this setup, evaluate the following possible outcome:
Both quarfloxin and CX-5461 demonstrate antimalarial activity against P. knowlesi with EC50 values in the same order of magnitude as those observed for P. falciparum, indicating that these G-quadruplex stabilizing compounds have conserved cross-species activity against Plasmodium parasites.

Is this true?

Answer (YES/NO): NO